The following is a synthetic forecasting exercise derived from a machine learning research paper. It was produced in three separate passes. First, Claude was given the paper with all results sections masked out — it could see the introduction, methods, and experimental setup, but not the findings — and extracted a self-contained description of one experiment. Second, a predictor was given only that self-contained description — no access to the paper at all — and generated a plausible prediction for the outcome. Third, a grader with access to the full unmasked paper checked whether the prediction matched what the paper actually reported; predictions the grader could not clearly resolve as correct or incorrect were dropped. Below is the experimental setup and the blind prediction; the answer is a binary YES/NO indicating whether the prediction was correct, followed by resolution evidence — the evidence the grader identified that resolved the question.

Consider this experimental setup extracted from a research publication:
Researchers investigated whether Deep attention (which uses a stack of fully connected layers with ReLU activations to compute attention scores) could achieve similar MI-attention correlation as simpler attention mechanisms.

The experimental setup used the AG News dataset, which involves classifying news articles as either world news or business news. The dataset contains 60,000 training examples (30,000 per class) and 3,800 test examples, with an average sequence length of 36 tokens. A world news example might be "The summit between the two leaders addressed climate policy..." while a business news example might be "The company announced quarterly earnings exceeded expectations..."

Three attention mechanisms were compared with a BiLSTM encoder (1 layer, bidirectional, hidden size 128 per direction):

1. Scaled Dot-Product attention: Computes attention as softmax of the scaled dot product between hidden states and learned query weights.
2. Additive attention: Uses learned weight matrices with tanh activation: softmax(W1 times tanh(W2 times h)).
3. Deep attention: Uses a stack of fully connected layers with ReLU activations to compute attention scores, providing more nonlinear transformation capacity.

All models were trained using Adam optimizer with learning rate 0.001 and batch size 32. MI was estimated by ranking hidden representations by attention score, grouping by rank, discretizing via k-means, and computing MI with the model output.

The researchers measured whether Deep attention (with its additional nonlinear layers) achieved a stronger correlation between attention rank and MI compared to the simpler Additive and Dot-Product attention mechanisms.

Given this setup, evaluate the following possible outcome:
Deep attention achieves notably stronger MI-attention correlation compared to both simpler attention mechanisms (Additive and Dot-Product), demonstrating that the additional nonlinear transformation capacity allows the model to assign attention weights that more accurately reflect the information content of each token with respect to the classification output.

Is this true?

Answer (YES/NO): NO